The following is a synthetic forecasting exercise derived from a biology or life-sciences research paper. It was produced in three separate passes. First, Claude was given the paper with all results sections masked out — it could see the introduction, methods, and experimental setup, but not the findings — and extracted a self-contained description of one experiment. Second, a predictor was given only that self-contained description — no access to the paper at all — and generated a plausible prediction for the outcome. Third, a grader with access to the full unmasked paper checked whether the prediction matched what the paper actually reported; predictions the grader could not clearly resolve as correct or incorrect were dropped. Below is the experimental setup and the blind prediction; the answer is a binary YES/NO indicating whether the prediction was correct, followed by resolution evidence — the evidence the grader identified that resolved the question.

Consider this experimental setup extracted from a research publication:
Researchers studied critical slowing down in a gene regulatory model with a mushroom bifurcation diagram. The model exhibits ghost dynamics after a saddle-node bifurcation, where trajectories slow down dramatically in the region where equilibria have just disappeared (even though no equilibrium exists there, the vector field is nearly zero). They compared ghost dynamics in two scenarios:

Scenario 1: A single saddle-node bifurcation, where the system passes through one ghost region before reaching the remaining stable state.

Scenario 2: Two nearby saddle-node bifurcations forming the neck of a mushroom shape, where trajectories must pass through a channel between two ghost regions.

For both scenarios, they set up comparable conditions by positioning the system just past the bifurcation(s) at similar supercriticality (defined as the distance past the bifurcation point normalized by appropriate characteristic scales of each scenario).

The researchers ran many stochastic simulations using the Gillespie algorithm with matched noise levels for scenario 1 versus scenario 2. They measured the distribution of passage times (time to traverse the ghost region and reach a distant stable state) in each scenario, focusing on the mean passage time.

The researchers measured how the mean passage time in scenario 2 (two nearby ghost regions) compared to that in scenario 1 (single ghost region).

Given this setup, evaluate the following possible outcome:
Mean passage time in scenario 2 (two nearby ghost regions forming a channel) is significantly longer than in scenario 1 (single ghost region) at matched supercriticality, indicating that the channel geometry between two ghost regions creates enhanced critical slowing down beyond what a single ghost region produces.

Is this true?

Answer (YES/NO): YES